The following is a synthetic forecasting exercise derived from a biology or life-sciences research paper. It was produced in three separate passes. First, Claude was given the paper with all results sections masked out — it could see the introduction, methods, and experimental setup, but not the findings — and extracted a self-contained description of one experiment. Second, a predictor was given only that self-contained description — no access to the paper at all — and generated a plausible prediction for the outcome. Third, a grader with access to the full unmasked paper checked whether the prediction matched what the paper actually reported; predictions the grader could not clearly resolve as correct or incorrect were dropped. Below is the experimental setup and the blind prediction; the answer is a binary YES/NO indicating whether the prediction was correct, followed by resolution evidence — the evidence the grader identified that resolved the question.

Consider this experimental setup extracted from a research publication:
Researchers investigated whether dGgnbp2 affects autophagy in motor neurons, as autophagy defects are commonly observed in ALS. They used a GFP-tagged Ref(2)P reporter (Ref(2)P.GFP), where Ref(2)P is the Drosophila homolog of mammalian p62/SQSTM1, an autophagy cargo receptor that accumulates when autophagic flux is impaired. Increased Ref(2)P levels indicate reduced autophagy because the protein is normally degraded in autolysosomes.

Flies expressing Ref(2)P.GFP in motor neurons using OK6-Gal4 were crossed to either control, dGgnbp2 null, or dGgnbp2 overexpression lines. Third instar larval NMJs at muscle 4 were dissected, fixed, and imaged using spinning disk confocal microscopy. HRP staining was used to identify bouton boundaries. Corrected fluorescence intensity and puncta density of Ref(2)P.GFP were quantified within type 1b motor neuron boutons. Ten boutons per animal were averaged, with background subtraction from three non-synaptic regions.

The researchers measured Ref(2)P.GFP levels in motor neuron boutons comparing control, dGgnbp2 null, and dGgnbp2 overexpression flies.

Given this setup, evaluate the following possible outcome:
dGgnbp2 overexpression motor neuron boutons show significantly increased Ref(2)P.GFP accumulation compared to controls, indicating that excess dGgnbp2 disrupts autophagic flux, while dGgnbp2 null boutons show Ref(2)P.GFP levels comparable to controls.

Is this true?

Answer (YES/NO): NO